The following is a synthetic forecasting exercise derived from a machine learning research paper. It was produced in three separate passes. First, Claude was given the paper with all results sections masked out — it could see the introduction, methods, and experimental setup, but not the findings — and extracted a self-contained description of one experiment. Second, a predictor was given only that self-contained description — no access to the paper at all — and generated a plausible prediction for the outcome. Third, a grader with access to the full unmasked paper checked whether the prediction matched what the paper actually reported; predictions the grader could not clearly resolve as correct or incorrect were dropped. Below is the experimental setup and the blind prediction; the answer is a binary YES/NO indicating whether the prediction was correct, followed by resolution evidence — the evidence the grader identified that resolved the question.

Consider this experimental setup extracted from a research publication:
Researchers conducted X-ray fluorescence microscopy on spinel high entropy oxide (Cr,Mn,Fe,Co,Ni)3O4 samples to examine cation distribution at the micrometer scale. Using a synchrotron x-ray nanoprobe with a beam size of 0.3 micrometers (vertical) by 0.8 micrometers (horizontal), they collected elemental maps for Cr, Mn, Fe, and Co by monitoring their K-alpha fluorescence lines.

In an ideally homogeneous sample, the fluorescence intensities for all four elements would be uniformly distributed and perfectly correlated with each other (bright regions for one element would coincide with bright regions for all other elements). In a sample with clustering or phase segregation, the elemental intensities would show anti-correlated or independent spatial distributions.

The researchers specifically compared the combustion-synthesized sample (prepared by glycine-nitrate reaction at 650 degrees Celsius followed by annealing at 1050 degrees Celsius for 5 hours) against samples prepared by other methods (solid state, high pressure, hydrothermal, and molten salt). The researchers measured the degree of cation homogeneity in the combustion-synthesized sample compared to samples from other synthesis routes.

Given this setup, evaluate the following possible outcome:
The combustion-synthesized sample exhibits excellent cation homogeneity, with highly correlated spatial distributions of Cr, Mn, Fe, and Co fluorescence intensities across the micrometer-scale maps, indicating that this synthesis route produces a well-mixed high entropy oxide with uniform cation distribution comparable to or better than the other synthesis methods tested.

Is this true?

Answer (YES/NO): YES